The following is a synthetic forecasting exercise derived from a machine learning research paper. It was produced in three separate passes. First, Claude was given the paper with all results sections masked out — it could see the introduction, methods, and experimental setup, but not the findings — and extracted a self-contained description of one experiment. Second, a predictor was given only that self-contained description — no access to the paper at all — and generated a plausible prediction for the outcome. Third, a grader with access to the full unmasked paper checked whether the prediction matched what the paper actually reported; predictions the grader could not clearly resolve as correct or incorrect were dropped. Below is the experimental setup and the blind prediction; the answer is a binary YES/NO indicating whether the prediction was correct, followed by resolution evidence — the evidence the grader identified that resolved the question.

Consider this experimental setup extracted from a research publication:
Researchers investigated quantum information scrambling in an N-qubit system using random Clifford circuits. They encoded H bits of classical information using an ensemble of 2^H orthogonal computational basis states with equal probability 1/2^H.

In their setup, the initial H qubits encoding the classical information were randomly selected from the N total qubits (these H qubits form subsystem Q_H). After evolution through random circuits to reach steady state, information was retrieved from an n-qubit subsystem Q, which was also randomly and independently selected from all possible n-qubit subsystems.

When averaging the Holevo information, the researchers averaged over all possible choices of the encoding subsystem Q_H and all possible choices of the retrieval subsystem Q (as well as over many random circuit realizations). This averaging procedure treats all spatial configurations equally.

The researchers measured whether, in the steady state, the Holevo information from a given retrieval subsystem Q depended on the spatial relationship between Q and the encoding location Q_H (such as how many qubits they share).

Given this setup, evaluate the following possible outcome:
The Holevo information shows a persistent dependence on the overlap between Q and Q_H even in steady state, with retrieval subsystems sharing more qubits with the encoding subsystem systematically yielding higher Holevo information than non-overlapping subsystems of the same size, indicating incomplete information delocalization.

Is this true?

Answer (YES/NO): NO